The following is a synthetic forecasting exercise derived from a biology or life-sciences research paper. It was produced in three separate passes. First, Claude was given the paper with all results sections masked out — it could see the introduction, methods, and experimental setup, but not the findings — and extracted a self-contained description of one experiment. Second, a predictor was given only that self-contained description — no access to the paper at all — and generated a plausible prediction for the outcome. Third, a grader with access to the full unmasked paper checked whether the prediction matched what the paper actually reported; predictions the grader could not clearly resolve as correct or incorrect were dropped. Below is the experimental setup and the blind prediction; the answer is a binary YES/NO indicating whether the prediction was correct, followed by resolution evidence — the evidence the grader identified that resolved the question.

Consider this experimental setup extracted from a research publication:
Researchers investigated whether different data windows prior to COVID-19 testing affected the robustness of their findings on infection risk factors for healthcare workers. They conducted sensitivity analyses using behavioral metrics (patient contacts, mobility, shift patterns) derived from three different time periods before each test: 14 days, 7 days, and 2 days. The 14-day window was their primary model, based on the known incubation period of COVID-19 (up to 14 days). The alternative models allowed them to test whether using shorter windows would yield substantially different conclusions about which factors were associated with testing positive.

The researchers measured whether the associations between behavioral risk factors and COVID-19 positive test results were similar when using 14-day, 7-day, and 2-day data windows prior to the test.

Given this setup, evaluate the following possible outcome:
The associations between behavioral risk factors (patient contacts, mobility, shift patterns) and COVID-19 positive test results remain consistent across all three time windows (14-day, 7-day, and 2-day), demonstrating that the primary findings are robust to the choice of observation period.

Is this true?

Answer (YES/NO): YES